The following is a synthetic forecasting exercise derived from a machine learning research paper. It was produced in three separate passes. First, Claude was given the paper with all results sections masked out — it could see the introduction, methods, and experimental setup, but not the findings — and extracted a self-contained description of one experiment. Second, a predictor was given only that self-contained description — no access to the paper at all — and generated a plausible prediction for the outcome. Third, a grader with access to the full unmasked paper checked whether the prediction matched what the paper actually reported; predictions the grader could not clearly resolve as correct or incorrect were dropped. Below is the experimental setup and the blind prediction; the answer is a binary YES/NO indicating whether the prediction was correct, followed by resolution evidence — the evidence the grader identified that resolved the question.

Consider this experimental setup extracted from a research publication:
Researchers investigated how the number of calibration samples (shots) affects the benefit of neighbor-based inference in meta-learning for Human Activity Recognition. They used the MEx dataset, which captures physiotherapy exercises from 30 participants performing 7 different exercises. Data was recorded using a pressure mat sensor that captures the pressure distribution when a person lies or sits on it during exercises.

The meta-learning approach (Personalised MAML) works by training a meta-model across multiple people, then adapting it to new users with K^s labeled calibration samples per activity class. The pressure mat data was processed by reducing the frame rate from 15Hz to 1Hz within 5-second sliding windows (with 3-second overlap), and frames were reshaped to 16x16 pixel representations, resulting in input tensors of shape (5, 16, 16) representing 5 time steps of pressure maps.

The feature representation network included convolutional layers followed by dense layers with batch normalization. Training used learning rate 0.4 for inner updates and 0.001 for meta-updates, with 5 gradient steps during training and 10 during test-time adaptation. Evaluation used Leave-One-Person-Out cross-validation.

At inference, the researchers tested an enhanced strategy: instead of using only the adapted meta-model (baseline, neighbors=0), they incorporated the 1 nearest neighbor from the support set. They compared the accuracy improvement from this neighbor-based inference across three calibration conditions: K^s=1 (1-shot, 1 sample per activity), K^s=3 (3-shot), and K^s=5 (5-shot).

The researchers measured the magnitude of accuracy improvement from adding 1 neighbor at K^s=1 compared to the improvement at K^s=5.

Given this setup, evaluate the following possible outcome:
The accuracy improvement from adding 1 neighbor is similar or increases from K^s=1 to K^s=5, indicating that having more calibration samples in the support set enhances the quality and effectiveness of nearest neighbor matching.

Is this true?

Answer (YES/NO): NO